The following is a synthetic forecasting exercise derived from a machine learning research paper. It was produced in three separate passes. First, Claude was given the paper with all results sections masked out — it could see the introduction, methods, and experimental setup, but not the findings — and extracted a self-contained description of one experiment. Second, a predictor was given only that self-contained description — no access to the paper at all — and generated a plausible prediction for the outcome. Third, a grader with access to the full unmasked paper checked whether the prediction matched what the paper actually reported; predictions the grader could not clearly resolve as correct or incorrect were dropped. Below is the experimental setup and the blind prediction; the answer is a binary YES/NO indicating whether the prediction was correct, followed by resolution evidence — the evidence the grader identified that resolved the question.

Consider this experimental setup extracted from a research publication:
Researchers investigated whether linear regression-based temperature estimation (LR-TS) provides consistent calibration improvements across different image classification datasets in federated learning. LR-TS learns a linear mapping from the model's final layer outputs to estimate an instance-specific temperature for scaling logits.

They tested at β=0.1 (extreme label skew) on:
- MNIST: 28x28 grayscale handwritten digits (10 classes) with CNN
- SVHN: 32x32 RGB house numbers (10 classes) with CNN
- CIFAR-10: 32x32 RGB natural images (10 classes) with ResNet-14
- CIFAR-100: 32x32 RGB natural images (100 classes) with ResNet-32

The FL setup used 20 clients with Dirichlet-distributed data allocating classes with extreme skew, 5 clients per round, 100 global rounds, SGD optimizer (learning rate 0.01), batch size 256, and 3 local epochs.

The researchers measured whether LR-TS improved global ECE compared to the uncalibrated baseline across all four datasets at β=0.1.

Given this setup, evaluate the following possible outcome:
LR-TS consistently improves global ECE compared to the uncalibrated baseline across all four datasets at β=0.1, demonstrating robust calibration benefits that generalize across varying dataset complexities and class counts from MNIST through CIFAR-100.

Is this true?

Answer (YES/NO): NO